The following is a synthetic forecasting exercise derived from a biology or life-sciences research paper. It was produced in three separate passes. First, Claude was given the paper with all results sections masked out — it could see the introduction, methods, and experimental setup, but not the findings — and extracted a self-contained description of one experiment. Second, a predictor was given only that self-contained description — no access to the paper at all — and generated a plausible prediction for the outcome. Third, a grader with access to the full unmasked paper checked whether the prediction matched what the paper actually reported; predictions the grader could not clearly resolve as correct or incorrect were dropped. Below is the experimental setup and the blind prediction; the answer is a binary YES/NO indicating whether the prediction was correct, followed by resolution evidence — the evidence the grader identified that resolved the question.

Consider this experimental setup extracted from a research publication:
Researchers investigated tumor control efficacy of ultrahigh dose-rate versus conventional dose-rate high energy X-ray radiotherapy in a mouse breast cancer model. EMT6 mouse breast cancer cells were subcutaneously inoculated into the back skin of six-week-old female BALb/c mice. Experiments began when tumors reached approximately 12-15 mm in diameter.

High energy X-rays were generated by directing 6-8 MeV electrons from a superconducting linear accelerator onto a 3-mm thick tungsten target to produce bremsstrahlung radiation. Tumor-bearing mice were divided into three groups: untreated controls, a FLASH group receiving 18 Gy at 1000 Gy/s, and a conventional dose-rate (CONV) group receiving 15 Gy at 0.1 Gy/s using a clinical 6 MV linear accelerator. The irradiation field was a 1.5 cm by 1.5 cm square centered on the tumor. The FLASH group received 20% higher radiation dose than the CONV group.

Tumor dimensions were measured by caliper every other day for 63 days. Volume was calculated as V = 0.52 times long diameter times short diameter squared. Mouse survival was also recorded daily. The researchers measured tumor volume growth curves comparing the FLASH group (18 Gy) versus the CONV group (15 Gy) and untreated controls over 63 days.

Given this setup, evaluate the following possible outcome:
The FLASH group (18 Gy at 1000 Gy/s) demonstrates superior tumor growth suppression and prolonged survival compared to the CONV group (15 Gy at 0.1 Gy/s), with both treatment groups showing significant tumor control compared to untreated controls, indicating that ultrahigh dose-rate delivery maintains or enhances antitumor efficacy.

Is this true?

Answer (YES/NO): NO